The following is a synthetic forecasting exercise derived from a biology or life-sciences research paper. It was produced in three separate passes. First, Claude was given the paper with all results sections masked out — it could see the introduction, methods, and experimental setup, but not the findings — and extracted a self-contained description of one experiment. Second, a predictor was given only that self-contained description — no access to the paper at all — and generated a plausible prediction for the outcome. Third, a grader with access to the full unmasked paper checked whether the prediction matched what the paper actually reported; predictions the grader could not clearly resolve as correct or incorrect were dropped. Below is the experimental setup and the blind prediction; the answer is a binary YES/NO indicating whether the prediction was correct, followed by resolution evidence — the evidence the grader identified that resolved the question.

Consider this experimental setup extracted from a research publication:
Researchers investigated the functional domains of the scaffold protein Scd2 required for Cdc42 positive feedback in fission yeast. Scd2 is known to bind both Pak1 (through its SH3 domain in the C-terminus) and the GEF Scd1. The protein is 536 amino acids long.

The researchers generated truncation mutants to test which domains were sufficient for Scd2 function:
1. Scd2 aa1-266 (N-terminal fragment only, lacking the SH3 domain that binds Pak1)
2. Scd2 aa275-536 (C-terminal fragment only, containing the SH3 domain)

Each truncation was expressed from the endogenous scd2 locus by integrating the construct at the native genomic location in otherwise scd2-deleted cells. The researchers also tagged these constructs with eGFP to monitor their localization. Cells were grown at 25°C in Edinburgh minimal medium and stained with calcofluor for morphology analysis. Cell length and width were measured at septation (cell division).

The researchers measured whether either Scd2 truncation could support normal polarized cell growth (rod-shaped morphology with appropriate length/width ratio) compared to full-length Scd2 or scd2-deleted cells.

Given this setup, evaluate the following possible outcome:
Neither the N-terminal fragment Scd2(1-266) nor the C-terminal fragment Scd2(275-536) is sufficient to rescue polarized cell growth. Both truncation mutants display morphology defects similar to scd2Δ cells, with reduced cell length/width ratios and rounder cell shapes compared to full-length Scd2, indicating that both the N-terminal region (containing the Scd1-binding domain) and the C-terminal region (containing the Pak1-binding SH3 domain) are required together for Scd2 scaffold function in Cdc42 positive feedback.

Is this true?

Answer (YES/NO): YES